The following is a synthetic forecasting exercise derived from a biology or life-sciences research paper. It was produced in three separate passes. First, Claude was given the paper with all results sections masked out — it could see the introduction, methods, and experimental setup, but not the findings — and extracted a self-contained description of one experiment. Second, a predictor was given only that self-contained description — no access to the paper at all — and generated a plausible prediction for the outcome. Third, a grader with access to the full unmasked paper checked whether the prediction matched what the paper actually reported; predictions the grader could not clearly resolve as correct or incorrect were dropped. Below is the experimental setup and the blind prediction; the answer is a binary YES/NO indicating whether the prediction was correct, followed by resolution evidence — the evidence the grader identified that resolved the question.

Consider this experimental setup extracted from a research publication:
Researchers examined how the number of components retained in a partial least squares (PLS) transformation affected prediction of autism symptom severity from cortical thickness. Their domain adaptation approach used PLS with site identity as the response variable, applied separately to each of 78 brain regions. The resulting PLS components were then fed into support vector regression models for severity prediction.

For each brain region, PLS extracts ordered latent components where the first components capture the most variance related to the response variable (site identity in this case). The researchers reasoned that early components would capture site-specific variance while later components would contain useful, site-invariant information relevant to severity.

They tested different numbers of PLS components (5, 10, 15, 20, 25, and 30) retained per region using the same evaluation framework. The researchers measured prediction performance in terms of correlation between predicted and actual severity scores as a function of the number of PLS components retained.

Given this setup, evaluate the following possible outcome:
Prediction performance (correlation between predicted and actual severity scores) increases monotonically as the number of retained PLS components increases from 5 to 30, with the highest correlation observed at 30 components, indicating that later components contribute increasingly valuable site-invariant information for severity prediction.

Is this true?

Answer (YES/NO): NO